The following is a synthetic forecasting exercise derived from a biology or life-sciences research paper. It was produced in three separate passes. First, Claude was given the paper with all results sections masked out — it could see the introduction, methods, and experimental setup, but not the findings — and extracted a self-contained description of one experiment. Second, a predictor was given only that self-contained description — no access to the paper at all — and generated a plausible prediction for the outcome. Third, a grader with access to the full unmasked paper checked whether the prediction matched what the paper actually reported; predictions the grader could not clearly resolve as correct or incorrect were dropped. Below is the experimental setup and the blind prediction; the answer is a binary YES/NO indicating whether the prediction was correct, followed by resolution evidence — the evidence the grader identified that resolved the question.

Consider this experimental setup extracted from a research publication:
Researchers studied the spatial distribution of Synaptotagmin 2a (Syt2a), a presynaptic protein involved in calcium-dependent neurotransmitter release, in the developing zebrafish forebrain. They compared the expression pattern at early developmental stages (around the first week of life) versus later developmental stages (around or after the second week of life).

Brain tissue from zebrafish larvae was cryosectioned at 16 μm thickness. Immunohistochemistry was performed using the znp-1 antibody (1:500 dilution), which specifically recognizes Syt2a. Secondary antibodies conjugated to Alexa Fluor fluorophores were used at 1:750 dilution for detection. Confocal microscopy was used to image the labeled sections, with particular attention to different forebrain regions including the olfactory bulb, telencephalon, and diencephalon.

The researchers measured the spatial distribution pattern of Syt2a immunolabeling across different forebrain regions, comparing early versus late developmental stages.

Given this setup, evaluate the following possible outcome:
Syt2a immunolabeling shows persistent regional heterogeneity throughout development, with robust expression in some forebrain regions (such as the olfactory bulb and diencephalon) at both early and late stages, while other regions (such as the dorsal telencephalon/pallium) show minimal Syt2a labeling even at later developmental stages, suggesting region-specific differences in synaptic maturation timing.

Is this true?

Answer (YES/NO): NO